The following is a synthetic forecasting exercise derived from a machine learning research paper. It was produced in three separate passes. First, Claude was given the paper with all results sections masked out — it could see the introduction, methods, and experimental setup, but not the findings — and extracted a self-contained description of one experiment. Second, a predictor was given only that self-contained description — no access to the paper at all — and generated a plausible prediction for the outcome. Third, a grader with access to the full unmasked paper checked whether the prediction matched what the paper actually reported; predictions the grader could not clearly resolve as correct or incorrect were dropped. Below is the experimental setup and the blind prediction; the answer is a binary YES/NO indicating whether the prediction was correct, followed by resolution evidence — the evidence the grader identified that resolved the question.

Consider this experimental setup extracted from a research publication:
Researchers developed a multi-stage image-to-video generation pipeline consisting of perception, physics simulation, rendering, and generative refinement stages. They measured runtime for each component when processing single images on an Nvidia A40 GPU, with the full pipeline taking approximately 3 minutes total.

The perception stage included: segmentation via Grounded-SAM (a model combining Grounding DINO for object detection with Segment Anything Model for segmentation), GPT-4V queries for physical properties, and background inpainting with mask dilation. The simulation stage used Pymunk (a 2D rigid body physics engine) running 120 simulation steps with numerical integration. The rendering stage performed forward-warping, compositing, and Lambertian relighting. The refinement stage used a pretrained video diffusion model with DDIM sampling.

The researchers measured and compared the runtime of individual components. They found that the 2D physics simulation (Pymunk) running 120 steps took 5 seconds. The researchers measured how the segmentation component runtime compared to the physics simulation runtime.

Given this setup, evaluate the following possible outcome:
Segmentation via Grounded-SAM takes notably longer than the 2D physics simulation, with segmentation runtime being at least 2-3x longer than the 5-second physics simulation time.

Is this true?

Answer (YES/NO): YES